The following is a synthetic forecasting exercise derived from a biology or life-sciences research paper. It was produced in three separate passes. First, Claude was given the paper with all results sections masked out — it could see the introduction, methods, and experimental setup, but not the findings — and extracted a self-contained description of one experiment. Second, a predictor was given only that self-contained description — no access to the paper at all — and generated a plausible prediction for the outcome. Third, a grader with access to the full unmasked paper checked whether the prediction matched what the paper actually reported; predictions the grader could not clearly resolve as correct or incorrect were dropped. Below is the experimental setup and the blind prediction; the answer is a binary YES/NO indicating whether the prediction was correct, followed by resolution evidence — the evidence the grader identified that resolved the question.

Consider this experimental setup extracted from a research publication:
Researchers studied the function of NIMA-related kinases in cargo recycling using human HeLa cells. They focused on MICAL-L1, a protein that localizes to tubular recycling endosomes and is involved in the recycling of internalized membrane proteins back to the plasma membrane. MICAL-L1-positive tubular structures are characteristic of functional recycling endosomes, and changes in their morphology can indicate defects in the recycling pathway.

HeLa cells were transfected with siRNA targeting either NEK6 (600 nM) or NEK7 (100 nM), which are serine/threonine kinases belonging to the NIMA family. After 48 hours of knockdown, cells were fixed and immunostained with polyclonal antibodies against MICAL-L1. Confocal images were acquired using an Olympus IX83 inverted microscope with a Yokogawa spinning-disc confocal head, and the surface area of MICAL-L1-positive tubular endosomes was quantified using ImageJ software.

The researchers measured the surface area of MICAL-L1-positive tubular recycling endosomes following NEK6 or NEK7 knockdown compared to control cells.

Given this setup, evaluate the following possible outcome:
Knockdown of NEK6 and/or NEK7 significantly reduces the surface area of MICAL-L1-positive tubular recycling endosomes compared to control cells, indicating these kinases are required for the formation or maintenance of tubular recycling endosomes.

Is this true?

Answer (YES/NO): NO